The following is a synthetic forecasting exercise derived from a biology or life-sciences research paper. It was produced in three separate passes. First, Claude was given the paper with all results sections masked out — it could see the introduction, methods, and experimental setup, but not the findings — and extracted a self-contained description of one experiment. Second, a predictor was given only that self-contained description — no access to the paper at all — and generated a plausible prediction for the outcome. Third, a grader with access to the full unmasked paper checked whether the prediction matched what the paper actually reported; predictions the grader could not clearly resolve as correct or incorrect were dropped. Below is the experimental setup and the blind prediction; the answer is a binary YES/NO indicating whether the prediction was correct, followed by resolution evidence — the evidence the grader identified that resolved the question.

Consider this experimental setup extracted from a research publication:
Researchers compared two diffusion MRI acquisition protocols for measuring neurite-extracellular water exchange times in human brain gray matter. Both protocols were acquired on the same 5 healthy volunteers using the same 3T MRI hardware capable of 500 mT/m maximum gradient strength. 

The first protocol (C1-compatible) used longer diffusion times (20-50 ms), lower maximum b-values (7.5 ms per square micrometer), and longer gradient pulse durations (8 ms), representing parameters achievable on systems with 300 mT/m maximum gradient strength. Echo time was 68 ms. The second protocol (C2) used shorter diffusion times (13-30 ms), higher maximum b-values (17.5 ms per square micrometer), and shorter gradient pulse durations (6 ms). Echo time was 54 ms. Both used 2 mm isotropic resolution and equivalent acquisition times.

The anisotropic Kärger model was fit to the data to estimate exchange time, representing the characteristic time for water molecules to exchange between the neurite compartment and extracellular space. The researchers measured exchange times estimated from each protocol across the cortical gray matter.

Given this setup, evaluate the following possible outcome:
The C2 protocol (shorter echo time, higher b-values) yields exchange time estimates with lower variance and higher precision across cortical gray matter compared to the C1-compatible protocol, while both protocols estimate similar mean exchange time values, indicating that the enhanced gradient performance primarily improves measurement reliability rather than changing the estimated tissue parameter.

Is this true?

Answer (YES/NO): NO